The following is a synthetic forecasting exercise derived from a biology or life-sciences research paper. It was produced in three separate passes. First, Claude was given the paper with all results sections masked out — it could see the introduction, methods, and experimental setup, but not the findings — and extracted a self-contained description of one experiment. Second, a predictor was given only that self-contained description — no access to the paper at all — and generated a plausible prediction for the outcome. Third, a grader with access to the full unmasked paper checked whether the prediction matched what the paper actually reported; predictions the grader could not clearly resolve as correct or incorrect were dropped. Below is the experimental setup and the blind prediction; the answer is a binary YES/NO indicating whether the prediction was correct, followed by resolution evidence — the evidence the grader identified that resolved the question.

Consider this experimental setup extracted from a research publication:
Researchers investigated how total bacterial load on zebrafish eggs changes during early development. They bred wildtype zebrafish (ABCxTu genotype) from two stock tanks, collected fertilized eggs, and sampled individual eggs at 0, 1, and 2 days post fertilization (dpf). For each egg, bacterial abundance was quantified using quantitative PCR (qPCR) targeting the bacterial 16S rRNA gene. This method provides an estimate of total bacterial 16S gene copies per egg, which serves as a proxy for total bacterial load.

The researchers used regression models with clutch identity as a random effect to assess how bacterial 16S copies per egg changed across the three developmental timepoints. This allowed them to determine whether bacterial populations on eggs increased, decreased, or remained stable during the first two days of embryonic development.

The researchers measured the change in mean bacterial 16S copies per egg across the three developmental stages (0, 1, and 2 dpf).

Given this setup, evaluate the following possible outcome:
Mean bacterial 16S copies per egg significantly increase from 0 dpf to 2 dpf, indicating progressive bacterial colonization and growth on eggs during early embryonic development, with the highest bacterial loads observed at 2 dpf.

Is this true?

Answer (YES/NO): YES